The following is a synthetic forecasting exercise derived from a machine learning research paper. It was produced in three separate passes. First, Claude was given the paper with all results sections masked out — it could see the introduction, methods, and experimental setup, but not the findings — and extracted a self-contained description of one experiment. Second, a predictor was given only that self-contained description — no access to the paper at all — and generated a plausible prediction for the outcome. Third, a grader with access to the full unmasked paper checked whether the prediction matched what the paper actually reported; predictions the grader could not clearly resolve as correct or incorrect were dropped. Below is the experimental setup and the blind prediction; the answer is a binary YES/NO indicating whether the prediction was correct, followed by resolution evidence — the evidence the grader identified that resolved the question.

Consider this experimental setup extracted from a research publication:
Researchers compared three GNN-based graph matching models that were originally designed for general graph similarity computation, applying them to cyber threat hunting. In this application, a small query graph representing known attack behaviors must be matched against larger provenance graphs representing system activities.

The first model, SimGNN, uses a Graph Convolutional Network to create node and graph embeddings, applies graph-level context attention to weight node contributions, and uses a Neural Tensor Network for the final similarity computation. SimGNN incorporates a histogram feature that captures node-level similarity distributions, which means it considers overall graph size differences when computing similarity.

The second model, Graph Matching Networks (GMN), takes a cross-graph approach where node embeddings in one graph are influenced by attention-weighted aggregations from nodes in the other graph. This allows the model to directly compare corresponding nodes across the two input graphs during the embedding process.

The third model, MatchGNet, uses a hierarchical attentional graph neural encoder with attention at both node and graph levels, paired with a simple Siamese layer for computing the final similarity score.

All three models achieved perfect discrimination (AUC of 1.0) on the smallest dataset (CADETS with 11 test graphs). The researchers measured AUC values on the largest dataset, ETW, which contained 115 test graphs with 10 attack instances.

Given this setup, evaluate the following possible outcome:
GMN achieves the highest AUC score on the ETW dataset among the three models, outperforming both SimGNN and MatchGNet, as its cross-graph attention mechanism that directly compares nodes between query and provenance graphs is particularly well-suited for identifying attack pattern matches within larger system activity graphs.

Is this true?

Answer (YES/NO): YES